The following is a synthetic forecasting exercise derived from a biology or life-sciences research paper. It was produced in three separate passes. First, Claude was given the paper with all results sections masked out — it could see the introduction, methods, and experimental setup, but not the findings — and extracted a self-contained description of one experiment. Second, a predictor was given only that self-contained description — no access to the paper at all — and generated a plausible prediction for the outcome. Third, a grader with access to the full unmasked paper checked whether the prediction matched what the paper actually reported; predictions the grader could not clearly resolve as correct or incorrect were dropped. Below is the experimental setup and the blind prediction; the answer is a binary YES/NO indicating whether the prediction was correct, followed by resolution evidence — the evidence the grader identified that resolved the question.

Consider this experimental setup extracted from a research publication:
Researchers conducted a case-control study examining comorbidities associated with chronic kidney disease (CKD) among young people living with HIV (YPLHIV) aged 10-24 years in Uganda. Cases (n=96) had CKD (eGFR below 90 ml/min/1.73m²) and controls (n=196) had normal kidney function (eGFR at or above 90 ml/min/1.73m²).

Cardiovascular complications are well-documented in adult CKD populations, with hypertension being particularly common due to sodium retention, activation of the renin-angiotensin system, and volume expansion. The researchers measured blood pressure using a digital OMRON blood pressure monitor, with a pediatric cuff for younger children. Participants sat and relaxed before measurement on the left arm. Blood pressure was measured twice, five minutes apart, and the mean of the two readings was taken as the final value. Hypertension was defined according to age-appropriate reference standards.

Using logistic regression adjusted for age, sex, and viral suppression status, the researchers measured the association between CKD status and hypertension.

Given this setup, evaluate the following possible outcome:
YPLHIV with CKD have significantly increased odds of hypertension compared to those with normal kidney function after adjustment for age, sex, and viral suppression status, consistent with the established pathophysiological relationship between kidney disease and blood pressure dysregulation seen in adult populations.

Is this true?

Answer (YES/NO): NO